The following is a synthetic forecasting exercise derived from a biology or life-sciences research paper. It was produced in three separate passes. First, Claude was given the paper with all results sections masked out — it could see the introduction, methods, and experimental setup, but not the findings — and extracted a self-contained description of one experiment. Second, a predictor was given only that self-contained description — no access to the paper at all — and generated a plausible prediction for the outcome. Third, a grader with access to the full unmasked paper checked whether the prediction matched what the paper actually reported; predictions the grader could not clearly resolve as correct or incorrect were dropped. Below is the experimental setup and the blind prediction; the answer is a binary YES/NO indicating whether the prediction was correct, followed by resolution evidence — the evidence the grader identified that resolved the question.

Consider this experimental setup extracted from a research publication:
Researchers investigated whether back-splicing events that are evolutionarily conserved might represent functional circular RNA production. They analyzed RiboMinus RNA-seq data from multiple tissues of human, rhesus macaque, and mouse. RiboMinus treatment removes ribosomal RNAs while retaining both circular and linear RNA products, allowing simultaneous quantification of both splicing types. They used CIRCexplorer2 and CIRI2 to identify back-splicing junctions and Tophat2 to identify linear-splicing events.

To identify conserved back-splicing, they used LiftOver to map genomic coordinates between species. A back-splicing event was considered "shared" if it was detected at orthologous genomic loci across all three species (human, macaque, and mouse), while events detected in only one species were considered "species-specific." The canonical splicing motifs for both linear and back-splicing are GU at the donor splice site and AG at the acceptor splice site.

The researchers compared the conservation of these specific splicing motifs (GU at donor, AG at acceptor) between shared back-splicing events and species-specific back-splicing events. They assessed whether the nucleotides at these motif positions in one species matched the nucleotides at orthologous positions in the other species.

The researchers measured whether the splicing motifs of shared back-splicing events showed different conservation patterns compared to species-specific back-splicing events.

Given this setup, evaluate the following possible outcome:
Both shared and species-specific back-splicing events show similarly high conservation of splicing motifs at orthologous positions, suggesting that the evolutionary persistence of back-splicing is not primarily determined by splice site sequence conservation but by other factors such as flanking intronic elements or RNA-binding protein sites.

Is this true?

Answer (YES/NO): NO